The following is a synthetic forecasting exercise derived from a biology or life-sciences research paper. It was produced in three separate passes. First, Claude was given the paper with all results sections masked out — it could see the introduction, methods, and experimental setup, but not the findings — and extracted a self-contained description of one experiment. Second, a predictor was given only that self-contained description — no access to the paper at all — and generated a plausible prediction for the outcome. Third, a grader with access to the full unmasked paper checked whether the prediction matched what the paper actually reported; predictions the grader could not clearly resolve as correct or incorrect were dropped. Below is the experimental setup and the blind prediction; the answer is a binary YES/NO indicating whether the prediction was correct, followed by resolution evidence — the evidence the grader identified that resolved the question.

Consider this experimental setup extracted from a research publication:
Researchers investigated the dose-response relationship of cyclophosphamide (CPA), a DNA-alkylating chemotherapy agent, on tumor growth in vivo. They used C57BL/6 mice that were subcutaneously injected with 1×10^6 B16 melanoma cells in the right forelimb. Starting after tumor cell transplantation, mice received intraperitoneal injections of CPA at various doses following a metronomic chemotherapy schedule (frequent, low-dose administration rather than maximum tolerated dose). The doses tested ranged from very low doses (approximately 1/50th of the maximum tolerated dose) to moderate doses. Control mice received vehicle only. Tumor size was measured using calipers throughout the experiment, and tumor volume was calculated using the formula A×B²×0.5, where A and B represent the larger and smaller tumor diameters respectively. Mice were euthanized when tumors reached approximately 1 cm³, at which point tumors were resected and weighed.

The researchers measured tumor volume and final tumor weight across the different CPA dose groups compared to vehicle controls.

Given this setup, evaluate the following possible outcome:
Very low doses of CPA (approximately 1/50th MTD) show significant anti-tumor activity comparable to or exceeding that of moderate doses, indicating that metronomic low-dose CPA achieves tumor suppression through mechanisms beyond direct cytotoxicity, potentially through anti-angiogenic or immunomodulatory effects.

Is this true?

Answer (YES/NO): NO